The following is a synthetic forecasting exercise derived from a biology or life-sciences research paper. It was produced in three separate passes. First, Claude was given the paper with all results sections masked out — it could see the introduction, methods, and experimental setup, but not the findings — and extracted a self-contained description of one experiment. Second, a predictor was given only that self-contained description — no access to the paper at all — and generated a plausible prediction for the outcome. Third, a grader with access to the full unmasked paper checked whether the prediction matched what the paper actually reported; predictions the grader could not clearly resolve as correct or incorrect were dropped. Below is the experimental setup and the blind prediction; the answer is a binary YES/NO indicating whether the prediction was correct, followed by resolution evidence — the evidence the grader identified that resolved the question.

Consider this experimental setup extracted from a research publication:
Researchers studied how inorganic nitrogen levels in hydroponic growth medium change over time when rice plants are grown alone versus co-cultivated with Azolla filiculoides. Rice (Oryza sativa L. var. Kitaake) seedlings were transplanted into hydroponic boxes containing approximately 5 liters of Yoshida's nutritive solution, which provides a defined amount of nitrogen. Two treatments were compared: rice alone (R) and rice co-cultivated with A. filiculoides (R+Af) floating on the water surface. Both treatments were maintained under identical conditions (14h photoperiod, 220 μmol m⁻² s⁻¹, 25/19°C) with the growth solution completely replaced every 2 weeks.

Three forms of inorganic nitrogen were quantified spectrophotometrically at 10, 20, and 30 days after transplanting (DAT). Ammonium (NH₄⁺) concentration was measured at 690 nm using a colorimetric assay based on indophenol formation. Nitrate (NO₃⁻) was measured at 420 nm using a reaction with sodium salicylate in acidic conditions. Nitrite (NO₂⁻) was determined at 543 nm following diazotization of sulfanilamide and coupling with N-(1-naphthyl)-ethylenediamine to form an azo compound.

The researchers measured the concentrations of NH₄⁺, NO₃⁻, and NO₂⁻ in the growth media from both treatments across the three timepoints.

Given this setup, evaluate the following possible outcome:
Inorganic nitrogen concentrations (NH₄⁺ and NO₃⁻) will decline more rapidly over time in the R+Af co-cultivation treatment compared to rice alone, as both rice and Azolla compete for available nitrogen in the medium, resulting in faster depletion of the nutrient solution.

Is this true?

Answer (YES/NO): NO